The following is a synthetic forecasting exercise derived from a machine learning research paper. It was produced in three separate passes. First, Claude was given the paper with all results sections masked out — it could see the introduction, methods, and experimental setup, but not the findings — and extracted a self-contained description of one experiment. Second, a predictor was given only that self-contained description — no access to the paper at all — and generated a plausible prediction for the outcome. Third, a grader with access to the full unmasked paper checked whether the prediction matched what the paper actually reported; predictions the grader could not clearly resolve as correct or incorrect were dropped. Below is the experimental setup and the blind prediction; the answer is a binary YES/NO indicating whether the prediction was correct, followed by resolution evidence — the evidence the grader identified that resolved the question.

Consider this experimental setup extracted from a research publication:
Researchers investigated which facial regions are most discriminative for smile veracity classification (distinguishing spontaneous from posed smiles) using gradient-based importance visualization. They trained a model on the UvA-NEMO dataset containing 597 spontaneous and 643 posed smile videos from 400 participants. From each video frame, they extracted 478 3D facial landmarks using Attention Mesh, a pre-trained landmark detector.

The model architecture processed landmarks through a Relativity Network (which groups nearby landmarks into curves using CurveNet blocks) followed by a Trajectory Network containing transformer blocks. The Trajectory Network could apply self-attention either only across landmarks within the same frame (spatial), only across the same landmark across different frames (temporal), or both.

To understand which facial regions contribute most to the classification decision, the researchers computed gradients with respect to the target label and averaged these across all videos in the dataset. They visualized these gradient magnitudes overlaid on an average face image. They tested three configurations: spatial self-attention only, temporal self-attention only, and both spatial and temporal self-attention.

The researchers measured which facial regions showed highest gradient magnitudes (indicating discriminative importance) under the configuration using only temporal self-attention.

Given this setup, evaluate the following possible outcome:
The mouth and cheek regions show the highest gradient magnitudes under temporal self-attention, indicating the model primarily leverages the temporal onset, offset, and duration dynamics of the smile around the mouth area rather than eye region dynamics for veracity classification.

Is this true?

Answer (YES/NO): NO